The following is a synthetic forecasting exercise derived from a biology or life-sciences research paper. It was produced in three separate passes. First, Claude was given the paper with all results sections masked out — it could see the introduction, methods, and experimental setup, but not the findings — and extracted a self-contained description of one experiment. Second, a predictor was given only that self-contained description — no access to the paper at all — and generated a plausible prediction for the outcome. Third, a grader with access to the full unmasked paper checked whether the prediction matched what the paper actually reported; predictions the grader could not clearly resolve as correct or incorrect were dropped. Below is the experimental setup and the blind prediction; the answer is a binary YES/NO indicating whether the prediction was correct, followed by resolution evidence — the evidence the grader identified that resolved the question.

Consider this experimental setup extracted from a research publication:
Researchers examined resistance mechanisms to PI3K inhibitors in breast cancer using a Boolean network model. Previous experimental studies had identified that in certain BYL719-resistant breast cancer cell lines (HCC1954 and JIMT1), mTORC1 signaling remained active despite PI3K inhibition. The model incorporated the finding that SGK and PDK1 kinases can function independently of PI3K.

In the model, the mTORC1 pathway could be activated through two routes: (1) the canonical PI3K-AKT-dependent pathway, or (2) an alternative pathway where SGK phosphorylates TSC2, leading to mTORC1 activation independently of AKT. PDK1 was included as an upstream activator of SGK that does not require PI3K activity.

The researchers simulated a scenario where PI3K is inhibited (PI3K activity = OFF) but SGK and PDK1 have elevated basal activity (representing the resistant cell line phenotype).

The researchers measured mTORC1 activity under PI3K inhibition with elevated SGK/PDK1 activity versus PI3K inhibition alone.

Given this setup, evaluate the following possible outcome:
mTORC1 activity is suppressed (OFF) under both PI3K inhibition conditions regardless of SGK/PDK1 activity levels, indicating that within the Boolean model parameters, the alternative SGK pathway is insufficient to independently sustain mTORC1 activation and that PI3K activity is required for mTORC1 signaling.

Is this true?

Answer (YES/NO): NO